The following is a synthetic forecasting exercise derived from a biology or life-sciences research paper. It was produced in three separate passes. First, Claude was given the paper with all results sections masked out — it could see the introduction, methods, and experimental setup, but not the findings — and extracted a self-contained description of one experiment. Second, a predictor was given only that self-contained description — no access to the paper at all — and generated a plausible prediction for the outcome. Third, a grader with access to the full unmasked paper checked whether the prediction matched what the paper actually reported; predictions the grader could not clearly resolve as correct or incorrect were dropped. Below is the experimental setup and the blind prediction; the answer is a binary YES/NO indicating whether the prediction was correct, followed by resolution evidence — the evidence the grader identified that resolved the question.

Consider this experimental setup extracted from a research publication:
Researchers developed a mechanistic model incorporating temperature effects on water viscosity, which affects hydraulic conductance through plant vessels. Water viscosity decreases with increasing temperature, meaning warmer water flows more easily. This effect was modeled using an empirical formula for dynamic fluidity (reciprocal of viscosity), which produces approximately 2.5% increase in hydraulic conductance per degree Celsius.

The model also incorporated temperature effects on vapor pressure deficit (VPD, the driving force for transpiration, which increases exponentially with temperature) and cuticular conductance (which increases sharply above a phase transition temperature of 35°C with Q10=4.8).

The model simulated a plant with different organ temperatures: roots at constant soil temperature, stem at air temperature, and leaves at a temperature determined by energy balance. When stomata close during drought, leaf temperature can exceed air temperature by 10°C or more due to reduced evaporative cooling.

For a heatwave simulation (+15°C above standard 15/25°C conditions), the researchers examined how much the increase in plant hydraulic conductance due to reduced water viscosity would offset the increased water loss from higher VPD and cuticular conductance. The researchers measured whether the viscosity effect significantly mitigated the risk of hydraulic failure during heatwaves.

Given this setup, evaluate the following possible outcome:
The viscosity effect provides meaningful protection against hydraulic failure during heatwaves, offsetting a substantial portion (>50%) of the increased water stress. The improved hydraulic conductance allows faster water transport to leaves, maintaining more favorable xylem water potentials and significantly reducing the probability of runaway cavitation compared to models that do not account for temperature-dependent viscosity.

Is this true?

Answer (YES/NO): NO